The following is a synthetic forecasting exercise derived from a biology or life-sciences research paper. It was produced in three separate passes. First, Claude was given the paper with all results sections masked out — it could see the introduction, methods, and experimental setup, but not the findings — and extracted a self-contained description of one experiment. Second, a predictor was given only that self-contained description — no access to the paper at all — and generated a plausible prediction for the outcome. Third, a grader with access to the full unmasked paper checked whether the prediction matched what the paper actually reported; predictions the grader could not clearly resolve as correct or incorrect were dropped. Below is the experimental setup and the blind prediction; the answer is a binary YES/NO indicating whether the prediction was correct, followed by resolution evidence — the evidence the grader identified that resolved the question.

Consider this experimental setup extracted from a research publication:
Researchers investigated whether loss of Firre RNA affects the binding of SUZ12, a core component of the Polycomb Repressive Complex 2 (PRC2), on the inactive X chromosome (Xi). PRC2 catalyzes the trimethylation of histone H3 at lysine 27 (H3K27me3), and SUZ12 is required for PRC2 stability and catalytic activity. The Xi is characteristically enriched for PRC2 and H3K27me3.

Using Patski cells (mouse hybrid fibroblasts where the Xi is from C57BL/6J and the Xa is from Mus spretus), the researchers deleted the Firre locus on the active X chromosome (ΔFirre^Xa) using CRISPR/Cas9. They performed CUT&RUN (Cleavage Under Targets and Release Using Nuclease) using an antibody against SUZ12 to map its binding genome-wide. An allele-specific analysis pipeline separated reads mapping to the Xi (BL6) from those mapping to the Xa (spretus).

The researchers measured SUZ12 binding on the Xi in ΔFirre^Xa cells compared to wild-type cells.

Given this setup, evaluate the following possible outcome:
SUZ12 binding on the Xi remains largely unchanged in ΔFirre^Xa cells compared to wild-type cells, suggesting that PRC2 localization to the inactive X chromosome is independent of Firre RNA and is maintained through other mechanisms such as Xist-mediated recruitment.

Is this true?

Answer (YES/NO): NO